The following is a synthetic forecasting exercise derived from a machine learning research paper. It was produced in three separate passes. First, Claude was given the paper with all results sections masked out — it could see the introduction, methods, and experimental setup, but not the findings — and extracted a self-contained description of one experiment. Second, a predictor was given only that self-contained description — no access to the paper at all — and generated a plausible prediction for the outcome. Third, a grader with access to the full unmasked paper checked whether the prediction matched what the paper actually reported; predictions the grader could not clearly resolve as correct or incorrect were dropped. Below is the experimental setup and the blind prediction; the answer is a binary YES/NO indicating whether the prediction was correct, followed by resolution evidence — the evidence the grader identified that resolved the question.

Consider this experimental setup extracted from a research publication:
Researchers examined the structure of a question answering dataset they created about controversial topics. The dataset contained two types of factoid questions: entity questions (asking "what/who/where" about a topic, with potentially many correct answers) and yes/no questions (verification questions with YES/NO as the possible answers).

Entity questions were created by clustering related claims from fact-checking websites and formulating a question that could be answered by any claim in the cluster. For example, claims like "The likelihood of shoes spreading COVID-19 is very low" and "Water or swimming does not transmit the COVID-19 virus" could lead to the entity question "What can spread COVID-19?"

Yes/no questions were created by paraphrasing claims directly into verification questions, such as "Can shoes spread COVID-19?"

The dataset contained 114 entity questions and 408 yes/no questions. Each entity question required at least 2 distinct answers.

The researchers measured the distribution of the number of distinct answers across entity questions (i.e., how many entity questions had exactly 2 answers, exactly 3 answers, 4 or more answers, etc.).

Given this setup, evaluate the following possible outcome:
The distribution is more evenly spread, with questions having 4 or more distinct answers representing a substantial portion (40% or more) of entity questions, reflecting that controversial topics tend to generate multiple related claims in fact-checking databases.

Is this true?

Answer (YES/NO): NO